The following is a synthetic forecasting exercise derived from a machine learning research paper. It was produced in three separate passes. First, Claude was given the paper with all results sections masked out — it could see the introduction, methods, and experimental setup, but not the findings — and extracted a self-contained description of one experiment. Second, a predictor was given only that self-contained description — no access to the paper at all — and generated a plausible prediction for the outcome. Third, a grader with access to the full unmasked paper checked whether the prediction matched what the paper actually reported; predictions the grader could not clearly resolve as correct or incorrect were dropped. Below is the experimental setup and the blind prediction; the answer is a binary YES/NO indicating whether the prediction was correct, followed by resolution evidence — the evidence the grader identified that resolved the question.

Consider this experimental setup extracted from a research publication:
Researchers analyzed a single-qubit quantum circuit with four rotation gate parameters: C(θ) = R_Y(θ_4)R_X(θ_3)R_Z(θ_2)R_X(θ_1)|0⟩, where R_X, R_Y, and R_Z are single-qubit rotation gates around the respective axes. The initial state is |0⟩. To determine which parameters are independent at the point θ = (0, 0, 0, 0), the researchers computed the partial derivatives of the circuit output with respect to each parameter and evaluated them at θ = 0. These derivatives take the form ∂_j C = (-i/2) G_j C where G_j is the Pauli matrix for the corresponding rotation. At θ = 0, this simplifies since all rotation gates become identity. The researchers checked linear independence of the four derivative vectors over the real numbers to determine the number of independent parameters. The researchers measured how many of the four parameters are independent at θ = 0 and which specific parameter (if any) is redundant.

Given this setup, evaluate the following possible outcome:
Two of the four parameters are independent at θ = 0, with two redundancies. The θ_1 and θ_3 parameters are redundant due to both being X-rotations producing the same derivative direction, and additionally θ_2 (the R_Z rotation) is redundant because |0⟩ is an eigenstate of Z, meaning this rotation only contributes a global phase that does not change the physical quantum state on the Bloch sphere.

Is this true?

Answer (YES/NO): NO